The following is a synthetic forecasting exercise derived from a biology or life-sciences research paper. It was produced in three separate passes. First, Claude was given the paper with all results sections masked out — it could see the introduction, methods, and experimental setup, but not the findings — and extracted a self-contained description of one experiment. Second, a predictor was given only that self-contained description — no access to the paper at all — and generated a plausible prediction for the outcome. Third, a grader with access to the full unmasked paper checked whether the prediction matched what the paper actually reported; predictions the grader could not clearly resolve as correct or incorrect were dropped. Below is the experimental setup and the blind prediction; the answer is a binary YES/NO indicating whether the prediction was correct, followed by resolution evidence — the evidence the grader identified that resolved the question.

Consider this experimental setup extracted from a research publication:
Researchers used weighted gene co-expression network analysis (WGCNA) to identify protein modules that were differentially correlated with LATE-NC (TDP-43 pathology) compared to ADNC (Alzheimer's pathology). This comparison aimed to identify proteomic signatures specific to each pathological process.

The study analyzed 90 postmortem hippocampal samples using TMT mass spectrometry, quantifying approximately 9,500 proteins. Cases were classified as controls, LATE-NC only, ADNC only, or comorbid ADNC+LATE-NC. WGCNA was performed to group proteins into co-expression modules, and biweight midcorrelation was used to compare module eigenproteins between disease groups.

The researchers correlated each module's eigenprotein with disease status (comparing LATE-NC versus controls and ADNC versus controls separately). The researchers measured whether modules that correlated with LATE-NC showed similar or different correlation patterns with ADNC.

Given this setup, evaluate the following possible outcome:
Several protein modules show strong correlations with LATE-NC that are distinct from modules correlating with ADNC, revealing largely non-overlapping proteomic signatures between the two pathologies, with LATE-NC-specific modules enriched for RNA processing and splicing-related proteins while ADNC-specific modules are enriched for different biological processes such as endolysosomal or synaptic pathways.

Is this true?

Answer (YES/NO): NO